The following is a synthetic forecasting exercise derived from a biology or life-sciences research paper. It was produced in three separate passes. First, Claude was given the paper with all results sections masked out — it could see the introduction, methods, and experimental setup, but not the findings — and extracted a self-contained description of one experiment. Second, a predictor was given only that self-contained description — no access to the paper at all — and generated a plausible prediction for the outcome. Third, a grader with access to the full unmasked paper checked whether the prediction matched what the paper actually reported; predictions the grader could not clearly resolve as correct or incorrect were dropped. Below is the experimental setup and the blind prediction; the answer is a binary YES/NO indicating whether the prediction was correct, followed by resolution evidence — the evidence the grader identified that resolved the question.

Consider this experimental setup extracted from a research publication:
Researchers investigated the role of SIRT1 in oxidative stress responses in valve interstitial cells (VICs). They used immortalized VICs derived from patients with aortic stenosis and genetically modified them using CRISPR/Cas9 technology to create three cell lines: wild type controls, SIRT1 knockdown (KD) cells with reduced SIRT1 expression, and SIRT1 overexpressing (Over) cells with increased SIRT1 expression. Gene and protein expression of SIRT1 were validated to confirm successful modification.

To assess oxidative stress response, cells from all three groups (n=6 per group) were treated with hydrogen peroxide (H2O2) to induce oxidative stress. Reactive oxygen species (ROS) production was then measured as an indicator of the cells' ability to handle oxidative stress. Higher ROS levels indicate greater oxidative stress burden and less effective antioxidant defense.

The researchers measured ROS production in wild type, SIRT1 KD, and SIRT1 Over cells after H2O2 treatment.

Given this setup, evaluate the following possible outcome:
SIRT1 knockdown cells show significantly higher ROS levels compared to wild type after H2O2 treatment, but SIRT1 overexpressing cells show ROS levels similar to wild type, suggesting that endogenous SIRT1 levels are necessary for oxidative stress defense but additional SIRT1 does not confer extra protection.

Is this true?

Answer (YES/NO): NO